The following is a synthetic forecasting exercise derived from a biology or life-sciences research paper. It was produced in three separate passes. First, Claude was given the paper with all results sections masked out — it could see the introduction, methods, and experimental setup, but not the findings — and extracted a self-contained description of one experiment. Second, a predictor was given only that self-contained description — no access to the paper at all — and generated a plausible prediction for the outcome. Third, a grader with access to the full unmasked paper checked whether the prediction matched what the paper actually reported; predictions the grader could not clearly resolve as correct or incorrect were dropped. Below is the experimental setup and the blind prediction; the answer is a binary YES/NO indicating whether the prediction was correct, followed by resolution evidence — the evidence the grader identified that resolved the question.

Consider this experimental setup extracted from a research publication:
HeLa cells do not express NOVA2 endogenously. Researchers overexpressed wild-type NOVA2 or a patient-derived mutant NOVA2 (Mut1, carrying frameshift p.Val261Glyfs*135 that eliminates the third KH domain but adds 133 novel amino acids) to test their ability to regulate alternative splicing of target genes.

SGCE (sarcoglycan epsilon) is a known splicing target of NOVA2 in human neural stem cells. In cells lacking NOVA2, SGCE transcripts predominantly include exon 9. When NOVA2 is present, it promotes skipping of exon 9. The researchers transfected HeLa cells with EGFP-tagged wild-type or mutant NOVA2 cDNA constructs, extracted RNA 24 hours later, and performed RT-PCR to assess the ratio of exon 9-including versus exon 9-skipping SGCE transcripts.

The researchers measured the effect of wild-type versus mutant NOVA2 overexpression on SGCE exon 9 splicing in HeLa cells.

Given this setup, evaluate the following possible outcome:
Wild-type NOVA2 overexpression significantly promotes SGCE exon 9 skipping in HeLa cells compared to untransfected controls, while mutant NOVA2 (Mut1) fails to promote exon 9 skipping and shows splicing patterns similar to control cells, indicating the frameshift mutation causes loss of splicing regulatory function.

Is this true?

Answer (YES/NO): YES